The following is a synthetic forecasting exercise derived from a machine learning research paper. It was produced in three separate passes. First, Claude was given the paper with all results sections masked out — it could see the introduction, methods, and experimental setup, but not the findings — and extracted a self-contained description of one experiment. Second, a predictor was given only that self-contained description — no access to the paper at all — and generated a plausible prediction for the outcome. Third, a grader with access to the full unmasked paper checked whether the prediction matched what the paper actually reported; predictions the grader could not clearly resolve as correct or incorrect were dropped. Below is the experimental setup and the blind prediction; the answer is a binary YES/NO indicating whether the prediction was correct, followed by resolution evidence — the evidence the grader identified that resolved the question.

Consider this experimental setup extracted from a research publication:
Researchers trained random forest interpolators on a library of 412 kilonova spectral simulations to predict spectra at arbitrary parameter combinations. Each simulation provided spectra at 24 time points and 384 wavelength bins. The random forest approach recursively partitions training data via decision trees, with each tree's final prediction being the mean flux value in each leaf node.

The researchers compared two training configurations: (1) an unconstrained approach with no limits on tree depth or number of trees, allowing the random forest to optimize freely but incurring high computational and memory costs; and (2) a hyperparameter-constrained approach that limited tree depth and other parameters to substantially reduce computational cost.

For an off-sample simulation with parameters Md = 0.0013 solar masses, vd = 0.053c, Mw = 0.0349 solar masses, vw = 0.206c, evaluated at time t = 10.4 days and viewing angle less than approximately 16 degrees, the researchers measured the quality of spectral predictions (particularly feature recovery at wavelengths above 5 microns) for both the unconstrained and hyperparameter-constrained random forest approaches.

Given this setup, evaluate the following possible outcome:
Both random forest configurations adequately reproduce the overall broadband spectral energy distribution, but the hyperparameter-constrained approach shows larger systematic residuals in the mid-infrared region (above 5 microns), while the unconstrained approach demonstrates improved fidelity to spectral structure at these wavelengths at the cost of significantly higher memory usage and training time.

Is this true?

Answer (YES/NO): YES